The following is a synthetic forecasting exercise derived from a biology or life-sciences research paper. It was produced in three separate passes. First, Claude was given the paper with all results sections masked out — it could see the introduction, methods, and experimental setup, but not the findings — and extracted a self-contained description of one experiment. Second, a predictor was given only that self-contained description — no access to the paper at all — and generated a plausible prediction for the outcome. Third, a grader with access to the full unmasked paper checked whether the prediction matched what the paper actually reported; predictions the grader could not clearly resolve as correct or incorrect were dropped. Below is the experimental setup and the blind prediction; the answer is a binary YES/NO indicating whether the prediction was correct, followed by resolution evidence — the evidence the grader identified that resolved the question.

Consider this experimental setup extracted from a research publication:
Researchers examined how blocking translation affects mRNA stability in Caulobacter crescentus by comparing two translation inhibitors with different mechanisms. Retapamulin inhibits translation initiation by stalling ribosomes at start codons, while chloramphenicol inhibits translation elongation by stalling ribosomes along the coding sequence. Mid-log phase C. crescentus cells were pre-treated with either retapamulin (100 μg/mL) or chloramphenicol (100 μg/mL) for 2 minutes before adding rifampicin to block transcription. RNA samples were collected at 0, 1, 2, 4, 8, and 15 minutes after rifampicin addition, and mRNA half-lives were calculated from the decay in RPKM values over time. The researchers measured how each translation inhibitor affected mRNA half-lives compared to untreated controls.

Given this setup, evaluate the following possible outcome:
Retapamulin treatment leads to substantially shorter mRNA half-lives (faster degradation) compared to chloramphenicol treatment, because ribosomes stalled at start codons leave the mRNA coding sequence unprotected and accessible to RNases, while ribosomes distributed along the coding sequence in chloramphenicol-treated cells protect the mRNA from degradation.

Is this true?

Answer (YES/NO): YES